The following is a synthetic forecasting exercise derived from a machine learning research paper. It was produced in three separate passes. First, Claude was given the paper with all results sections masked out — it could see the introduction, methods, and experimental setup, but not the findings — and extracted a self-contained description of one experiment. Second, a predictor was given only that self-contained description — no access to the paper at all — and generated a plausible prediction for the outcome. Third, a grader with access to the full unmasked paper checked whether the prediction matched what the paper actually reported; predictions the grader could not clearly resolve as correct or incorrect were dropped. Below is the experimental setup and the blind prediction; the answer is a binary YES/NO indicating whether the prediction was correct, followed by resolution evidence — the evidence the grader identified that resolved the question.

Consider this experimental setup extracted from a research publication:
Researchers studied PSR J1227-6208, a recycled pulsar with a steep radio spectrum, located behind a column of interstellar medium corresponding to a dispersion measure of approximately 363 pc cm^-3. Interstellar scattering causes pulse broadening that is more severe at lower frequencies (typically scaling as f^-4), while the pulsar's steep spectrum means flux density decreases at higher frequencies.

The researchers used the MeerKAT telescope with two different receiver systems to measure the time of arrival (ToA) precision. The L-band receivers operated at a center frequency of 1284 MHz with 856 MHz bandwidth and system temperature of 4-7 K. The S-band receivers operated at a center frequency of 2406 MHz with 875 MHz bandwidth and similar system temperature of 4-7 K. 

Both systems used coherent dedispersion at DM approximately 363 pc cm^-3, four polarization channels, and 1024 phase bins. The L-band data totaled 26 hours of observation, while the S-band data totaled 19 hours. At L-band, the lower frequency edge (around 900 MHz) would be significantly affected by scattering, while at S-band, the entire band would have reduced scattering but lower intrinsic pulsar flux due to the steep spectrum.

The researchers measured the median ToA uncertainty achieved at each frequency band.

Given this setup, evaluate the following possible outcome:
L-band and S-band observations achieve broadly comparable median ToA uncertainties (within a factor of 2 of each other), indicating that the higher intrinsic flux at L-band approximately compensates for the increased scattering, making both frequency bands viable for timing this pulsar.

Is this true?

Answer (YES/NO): YES